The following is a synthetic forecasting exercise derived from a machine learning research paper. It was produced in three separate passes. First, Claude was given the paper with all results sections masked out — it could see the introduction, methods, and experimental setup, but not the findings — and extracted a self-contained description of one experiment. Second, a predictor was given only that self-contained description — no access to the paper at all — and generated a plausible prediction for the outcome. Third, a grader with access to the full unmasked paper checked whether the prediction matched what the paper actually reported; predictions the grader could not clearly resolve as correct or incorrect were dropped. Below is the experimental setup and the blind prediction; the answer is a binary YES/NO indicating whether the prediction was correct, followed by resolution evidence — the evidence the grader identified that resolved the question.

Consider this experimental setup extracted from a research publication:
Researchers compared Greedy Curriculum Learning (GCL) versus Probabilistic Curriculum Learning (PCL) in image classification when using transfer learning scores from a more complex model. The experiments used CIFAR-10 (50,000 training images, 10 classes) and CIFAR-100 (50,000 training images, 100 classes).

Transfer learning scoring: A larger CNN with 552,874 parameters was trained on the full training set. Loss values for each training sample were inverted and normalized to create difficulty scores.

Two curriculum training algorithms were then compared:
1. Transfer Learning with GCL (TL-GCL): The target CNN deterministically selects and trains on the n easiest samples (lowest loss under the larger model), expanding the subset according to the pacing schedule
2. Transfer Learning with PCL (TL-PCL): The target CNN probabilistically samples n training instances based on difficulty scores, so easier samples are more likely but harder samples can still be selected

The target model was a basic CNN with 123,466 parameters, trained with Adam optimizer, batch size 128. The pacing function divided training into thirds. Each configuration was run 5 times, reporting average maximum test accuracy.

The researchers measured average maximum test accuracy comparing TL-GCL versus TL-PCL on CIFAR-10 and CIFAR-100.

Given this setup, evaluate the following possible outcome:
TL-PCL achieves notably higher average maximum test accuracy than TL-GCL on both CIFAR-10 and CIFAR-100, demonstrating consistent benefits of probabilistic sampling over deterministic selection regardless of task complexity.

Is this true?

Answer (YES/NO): NO